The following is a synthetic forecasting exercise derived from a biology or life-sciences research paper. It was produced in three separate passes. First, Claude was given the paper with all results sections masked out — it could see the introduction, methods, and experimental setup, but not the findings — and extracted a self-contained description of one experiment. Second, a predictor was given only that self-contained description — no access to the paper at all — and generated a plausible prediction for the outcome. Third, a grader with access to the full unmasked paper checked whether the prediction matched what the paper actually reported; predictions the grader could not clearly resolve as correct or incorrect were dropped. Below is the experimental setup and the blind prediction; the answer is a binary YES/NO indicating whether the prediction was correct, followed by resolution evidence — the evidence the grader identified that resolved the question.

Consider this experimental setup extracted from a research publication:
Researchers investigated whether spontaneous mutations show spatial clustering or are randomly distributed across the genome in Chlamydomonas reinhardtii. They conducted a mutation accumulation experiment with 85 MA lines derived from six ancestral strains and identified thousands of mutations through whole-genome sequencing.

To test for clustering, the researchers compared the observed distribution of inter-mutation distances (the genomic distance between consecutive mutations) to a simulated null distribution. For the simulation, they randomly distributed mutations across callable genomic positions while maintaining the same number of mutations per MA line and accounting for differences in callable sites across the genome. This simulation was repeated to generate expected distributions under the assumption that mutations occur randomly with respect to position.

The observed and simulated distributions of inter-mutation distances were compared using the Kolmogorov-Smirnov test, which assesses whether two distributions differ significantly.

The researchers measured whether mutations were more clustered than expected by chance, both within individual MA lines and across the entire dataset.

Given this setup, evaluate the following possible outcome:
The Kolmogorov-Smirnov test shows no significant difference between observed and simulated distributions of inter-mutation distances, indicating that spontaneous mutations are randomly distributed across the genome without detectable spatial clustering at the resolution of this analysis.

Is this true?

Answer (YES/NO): NO